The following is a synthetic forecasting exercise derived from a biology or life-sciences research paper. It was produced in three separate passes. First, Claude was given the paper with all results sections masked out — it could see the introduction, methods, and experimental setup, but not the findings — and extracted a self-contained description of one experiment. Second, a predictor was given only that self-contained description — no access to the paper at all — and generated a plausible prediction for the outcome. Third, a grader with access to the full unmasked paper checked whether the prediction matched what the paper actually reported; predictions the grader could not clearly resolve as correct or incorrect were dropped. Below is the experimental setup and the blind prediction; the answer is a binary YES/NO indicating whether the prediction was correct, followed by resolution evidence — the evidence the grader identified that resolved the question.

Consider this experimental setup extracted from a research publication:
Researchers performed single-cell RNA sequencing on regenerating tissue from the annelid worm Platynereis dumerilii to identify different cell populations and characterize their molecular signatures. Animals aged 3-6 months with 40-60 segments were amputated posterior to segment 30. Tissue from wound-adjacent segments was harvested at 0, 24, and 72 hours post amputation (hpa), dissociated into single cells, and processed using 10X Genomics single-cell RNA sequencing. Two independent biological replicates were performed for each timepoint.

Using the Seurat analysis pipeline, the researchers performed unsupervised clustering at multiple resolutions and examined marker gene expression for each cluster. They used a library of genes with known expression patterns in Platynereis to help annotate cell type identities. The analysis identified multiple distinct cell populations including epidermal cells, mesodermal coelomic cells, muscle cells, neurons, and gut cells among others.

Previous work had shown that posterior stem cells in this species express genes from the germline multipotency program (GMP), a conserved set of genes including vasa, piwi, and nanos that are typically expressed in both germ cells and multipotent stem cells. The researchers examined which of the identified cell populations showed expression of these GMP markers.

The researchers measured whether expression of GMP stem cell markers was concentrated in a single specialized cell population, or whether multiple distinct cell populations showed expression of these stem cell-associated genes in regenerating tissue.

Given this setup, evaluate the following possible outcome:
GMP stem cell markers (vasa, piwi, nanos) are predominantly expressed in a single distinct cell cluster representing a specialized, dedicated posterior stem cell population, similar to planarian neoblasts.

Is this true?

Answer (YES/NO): NO